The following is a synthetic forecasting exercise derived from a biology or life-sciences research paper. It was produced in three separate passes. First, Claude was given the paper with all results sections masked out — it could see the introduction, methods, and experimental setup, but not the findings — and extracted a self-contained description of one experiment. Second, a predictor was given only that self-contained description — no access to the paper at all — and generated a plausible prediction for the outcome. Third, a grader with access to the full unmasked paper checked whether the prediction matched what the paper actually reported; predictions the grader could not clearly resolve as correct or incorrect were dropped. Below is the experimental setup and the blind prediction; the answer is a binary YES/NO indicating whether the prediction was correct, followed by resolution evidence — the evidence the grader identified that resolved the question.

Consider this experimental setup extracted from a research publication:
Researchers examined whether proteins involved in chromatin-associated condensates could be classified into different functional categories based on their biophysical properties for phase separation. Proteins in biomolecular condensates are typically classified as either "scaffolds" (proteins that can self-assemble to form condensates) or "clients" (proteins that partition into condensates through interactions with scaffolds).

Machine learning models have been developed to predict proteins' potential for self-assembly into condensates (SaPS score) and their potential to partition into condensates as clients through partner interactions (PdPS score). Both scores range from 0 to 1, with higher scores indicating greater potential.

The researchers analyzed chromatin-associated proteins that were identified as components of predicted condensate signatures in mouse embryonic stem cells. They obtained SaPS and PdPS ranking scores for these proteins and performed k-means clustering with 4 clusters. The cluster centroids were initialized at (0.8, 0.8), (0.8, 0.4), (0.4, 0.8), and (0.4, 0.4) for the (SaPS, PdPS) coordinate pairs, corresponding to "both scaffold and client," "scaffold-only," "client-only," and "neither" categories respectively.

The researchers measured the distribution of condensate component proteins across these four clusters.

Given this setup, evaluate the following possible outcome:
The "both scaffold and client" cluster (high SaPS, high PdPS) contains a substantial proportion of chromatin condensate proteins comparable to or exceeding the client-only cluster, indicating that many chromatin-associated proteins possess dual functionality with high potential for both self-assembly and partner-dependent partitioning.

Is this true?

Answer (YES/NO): YES